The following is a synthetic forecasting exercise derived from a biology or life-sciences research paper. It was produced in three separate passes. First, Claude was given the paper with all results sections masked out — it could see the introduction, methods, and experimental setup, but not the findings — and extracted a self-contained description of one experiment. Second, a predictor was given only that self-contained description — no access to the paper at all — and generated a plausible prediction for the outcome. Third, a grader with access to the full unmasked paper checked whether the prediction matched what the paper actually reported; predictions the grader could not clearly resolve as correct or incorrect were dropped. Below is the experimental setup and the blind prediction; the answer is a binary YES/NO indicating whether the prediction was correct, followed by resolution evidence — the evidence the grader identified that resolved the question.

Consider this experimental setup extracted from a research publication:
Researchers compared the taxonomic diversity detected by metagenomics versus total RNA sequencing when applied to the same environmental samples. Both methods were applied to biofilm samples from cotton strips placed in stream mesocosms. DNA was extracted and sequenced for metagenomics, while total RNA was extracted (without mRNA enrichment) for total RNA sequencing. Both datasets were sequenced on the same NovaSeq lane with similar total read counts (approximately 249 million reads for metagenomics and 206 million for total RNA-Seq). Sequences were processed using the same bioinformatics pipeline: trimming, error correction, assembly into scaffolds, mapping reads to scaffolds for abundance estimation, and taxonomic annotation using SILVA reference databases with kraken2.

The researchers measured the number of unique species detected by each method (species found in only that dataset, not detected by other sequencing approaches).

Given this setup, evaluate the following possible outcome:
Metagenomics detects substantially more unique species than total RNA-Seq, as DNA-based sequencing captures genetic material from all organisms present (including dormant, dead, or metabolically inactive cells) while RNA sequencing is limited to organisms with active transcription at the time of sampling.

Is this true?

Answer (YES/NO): YES